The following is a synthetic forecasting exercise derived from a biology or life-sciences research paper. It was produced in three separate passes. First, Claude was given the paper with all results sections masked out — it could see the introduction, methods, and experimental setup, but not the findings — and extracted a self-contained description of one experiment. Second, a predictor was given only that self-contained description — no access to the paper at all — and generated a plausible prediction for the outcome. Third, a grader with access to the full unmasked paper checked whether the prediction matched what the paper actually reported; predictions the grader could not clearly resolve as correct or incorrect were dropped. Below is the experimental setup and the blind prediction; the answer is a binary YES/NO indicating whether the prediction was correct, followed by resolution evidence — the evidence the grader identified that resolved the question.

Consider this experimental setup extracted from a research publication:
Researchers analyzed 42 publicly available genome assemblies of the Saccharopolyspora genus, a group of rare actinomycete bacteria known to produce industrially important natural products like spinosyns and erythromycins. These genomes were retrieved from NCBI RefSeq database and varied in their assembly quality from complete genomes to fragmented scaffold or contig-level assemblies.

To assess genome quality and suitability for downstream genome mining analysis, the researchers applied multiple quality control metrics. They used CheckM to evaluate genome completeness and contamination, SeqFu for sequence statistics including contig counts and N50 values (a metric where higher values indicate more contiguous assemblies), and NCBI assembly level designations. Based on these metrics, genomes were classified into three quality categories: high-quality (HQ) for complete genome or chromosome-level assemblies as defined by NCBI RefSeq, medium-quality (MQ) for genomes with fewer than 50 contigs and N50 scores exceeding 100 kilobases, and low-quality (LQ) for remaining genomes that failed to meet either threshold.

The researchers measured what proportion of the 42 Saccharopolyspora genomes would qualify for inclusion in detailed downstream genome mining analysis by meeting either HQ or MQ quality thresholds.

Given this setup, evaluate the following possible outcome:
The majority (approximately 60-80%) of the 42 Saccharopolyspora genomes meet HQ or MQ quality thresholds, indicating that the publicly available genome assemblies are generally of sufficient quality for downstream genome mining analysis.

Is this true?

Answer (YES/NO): YES